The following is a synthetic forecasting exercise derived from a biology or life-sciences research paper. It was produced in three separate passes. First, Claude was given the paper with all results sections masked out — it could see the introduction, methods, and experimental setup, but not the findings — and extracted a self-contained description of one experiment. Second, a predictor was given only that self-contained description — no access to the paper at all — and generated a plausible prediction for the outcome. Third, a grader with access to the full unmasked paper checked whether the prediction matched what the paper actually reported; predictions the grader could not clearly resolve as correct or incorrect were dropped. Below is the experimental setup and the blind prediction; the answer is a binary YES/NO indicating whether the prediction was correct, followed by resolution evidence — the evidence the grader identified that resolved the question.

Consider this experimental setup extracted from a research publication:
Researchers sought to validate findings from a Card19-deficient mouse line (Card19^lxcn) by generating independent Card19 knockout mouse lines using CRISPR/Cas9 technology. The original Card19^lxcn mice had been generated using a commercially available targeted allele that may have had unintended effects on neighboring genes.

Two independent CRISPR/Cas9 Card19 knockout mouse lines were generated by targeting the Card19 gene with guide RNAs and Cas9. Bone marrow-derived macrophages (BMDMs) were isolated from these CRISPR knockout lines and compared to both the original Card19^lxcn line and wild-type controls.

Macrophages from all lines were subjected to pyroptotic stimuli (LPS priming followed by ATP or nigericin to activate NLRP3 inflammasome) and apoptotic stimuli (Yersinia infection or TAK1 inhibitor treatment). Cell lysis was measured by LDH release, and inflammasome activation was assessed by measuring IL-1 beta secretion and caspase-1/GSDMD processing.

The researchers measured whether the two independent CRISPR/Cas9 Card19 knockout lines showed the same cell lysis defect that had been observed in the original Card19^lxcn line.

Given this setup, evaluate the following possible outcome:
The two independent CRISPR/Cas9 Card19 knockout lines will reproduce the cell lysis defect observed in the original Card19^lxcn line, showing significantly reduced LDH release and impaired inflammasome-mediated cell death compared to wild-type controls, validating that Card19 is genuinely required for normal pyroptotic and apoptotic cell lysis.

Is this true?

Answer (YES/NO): NO